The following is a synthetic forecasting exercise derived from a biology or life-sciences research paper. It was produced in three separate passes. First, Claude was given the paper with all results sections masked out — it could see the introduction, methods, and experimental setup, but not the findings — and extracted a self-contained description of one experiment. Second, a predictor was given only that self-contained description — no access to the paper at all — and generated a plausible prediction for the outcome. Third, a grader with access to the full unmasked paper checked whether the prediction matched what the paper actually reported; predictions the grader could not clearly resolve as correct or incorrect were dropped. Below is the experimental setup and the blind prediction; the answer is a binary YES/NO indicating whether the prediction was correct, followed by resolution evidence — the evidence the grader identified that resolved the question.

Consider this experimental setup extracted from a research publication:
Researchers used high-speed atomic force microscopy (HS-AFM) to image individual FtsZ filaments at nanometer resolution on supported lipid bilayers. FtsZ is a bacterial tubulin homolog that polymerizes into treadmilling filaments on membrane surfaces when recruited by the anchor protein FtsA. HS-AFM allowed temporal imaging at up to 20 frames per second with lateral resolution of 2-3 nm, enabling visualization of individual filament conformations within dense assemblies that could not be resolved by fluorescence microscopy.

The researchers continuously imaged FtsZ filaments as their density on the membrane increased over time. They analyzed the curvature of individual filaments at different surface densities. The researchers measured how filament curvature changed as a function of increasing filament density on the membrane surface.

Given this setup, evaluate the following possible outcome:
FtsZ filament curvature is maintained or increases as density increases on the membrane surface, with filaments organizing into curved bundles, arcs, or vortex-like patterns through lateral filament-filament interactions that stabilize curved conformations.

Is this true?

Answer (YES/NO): NO